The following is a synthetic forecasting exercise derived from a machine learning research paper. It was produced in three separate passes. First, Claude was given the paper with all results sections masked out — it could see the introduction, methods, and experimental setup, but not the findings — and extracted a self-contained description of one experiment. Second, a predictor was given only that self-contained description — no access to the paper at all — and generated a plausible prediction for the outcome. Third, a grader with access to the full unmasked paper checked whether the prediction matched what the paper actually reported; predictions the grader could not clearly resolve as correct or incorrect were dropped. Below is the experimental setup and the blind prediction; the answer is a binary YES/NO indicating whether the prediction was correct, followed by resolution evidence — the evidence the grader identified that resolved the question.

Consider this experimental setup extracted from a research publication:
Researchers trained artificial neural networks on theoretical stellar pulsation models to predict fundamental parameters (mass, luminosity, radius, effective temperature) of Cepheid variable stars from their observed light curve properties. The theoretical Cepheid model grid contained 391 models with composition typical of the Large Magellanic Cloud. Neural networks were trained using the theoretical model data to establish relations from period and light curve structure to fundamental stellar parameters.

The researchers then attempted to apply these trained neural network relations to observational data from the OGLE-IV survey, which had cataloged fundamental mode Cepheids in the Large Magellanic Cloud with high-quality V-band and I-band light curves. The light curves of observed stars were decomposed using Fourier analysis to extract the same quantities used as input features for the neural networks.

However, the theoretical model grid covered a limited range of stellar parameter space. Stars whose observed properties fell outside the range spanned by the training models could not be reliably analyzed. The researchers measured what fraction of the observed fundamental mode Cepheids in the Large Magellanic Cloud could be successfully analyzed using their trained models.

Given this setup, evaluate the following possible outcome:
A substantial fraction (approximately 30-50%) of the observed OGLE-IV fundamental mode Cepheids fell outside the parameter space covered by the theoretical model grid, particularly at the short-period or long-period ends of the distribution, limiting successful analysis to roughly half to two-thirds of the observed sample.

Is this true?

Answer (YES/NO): NO